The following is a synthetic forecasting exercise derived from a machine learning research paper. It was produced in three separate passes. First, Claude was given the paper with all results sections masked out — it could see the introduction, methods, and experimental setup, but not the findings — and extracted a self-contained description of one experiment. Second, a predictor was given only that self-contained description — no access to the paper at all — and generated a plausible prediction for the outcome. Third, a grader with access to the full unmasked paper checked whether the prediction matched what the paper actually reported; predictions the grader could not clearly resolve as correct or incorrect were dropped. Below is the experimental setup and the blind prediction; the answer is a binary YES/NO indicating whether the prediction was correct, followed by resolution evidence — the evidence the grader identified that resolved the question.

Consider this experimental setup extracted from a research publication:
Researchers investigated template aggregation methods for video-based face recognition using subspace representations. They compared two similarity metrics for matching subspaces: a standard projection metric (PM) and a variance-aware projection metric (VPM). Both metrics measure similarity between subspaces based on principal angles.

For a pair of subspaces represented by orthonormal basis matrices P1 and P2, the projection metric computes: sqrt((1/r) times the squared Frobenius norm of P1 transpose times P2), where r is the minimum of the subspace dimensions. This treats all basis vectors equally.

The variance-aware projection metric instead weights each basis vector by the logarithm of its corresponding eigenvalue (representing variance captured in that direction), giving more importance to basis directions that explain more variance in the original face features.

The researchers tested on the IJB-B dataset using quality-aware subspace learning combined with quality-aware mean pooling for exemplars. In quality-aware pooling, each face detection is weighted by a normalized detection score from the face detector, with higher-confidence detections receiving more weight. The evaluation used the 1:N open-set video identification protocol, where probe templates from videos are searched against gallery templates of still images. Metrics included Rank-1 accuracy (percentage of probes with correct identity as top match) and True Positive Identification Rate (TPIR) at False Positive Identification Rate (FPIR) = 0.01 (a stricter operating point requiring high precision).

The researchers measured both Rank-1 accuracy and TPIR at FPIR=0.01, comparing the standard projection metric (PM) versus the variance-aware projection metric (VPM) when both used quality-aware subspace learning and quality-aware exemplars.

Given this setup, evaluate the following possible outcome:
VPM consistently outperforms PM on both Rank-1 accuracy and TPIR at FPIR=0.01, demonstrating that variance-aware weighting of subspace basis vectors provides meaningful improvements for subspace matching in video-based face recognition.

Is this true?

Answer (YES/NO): YES